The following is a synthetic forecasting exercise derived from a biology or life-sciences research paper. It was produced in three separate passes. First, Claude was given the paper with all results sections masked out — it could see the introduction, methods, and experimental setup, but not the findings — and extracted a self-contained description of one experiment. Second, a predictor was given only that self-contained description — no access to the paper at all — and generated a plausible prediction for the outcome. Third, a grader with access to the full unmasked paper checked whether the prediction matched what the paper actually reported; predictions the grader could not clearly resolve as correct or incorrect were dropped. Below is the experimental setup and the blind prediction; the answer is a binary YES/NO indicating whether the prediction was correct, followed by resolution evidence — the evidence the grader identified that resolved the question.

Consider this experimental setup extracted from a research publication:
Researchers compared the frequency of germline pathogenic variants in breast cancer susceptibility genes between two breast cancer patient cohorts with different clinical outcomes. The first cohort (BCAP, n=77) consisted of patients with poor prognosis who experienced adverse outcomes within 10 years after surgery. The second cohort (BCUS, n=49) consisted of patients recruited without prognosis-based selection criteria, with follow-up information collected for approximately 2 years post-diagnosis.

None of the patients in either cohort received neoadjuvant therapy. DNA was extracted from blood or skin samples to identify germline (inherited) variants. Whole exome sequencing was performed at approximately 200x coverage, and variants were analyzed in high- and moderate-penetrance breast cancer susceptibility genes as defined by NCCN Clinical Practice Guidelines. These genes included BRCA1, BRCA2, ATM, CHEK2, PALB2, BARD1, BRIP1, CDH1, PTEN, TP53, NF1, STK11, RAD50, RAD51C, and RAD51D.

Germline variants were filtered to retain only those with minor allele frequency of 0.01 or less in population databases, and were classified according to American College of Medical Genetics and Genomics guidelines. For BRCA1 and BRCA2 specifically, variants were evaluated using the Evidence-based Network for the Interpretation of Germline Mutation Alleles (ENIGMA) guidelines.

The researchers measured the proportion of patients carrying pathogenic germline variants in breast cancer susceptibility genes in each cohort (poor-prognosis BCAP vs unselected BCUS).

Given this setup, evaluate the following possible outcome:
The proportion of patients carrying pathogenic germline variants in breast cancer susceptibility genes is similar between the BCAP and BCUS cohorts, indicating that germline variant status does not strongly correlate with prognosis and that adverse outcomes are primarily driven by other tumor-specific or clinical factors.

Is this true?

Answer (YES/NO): NO